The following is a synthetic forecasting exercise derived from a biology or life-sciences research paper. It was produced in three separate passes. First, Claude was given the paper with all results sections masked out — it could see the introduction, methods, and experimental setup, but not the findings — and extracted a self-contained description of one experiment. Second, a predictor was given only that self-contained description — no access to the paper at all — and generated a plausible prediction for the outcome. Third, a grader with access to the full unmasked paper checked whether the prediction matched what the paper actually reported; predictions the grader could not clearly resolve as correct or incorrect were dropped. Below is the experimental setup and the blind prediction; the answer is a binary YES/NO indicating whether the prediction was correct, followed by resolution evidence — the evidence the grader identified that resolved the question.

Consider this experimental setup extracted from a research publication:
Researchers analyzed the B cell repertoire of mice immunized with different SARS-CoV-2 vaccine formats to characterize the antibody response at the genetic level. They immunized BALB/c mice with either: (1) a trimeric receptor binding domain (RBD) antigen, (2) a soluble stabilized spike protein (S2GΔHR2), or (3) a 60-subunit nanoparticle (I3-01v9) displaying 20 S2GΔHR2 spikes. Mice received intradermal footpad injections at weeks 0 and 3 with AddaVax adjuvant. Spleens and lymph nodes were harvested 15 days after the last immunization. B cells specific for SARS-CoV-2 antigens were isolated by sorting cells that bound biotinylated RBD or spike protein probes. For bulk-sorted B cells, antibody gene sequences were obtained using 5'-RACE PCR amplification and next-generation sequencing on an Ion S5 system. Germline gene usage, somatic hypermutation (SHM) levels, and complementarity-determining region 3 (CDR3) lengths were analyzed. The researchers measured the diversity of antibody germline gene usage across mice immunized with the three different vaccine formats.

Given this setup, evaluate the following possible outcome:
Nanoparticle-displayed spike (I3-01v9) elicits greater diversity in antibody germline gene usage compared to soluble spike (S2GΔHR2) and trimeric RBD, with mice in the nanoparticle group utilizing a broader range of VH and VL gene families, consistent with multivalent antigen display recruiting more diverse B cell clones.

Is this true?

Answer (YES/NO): NO